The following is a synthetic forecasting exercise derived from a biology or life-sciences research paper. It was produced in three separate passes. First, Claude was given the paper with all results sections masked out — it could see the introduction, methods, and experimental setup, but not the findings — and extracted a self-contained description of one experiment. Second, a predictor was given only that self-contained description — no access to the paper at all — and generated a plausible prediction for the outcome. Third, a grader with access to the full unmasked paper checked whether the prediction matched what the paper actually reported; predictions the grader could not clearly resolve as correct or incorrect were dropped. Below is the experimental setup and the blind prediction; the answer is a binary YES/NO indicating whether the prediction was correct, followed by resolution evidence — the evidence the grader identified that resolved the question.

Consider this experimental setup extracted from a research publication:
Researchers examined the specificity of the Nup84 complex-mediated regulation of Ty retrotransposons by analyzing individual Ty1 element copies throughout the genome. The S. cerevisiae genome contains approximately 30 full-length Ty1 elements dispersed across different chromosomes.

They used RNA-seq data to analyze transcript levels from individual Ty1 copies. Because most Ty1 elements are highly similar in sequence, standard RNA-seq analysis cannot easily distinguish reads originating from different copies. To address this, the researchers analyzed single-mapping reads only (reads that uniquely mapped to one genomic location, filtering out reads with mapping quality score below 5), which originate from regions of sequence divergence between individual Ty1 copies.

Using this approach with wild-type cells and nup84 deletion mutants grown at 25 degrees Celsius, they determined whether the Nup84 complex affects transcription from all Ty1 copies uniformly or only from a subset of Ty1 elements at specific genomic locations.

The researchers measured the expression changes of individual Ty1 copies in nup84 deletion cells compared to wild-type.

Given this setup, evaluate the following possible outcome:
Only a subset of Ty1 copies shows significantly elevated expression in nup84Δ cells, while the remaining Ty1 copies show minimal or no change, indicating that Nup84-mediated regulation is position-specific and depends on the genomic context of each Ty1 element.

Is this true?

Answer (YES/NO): NO